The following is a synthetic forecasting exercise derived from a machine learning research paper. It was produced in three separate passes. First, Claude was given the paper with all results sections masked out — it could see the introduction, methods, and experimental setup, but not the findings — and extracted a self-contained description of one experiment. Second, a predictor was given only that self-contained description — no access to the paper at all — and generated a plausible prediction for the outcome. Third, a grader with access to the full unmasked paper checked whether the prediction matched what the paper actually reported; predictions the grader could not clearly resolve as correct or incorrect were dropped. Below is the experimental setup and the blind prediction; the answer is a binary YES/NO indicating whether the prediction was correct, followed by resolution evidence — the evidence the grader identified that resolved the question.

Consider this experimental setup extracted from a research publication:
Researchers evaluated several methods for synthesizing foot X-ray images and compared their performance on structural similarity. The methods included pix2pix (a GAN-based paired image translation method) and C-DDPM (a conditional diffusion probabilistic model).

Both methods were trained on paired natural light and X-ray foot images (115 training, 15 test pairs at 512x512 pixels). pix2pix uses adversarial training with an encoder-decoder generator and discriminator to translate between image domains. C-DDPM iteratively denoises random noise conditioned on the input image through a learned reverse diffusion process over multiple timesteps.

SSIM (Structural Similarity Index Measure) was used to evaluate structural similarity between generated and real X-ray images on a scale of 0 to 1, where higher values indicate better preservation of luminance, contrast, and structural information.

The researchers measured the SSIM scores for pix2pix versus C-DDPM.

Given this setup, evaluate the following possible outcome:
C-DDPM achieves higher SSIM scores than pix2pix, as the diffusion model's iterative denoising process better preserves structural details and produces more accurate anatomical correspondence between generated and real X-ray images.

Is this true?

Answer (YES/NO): YES